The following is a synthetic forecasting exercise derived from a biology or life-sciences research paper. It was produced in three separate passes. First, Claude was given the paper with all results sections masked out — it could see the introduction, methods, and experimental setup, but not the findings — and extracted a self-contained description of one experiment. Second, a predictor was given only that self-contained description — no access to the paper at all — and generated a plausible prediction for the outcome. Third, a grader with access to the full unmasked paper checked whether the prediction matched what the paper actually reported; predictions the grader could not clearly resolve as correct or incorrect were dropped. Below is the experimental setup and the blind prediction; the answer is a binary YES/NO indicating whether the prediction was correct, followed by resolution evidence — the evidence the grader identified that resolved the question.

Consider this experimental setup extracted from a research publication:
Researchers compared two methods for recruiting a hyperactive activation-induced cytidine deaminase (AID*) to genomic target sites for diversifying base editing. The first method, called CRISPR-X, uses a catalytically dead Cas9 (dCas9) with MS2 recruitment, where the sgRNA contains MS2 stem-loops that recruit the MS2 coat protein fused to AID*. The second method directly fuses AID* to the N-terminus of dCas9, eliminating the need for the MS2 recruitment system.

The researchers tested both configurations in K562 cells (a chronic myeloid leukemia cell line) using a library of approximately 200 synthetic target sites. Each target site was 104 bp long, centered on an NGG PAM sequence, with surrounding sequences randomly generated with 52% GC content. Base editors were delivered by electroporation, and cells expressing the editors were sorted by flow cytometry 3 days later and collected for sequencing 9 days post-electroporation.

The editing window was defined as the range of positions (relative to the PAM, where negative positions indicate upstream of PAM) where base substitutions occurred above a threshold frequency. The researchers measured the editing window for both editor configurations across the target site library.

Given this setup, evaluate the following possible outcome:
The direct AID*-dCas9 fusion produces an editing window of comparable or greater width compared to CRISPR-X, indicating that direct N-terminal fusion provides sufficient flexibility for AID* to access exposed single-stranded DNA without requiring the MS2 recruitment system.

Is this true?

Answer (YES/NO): NO